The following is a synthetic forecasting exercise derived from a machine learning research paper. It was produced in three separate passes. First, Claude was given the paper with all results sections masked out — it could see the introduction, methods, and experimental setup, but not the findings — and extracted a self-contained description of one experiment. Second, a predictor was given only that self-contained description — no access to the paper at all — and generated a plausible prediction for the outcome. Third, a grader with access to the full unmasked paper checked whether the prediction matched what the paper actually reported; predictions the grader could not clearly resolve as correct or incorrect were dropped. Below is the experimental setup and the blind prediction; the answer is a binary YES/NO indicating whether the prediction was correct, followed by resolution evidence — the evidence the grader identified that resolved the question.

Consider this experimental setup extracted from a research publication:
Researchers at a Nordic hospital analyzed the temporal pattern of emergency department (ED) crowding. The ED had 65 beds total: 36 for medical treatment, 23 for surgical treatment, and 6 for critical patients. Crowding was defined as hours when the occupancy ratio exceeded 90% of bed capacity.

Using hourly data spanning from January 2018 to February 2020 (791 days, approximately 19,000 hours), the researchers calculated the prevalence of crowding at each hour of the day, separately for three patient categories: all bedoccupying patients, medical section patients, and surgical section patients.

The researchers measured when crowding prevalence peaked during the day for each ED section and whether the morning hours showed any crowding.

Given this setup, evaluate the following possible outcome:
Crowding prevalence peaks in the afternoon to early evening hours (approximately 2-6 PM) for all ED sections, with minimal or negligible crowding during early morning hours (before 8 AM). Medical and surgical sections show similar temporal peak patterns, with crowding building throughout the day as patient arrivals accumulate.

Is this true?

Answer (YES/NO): NO